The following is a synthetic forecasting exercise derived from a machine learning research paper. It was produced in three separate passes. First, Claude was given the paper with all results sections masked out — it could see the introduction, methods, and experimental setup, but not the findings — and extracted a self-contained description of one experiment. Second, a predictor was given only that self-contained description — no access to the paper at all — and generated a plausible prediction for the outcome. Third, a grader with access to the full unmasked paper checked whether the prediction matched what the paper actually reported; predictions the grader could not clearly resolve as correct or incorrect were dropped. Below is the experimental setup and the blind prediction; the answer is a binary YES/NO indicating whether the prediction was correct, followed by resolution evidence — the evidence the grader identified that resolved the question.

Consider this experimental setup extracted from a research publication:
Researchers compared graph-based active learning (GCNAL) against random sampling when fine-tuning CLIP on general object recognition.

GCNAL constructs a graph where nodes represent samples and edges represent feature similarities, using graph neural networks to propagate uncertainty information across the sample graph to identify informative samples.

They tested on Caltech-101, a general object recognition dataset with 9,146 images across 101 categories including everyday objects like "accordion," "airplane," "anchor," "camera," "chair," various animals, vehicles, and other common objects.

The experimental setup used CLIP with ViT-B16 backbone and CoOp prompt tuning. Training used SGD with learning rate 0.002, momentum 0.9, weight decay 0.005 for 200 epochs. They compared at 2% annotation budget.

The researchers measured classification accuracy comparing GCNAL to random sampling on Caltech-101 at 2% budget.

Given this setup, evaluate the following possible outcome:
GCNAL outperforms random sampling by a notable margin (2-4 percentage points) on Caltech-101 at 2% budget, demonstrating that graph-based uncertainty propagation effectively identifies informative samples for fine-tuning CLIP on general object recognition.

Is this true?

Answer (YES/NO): NO